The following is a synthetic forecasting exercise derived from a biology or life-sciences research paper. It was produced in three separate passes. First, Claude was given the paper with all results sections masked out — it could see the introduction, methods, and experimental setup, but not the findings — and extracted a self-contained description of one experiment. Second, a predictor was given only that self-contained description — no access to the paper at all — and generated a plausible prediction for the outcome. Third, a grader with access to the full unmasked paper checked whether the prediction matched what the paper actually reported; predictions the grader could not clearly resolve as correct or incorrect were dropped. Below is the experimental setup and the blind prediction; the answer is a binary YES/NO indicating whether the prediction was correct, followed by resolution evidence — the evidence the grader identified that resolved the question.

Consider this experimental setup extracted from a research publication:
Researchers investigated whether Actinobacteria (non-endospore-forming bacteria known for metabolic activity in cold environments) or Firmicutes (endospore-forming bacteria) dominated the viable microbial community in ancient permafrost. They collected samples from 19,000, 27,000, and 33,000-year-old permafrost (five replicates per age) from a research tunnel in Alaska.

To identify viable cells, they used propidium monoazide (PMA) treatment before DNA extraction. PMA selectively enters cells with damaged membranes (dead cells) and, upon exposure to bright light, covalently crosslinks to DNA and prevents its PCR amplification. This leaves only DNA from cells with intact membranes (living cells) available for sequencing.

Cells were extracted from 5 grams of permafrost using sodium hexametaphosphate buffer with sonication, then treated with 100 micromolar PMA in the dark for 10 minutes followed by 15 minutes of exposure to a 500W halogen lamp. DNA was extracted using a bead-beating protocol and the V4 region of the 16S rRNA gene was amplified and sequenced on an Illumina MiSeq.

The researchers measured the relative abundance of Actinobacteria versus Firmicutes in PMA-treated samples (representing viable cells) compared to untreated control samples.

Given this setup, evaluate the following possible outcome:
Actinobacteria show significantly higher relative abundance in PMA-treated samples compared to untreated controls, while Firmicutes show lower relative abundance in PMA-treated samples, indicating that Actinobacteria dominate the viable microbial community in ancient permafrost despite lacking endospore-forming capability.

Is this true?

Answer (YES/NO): NO